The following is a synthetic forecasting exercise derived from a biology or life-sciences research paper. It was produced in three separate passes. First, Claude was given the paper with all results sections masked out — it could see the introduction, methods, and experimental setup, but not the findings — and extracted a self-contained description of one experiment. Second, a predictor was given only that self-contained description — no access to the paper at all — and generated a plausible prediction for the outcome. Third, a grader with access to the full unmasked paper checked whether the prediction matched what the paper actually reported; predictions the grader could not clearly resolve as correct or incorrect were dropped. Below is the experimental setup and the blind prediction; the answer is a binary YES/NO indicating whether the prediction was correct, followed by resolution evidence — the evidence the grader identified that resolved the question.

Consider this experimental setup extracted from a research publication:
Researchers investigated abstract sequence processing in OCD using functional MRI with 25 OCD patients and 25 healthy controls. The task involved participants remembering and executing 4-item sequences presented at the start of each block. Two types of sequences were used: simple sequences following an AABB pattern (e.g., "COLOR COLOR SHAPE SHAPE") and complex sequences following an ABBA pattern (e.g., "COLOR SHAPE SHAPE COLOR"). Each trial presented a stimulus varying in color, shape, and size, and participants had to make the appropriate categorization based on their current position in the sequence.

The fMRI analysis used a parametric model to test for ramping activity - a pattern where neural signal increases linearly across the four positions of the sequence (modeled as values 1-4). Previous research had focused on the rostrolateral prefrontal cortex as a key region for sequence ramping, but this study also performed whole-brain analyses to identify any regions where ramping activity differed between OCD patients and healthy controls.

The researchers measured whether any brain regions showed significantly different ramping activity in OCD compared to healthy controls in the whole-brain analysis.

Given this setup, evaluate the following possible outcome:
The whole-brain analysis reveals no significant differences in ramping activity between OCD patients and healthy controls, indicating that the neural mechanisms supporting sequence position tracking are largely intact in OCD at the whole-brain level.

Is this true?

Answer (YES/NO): NO